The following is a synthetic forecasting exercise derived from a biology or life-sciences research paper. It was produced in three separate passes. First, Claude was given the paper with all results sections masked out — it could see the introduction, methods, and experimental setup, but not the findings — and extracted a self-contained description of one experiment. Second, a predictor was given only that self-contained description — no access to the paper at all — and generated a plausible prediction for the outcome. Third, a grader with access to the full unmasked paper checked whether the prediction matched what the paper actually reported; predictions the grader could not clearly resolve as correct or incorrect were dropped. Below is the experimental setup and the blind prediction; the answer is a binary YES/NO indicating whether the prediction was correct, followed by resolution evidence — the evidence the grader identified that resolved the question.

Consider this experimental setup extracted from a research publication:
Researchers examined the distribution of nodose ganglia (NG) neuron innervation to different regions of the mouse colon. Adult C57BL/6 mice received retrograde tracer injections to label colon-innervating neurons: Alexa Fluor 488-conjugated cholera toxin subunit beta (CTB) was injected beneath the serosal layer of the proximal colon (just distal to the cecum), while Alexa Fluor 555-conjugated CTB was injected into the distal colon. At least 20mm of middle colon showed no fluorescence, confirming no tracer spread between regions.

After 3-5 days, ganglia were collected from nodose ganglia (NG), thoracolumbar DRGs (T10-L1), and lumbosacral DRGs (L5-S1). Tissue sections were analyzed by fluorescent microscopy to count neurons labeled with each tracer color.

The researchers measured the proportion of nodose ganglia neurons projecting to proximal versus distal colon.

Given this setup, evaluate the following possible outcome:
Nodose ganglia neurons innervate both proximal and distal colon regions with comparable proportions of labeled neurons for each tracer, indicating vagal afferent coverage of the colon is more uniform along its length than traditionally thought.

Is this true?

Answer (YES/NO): YES